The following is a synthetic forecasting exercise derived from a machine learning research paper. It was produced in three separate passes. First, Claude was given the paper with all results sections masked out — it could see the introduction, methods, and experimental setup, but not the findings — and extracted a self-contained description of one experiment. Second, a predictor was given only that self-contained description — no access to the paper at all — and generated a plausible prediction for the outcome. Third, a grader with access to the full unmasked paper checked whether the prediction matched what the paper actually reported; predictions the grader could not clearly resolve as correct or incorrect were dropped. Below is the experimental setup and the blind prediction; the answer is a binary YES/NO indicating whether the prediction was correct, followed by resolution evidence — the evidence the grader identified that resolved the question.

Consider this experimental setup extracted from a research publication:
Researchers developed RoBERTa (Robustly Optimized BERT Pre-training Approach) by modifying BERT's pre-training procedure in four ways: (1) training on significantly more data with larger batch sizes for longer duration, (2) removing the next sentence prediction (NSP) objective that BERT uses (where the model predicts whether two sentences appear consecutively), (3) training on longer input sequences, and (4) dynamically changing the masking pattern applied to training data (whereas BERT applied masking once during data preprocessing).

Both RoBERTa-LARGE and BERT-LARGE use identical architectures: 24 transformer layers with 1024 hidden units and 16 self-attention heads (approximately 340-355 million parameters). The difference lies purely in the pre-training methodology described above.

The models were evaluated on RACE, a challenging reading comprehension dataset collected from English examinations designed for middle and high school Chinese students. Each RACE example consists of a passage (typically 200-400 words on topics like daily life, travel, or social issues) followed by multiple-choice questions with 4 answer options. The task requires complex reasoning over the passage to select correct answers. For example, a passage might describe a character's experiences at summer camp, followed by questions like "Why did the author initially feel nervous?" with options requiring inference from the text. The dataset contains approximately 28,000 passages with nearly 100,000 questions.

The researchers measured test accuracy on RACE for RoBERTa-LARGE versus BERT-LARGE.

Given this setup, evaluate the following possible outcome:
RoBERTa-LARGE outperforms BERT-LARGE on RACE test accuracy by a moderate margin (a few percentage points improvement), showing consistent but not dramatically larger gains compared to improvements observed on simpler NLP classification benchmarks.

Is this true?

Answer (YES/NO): NO